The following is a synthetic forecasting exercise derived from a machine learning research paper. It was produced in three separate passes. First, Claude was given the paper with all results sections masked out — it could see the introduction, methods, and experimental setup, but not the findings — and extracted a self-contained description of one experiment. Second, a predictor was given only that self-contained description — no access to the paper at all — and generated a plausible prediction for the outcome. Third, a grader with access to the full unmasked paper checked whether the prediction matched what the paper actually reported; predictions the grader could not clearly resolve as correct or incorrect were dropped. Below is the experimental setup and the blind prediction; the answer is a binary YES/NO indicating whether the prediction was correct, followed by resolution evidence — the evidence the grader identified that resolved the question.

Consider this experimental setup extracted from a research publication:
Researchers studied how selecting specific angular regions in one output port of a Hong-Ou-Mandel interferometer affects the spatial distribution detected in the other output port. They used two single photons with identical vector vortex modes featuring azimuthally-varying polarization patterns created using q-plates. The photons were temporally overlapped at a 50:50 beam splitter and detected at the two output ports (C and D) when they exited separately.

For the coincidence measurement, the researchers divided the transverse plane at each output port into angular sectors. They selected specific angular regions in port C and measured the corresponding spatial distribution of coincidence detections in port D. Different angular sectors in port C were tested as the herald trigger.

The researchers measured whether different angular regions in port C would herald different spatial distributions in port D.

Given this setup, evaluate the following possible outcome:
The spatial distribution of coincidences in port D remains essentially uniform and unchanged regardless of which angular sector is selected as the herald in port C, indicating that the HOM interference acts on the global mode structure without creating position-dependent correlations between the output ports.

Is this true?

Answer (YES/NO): NO